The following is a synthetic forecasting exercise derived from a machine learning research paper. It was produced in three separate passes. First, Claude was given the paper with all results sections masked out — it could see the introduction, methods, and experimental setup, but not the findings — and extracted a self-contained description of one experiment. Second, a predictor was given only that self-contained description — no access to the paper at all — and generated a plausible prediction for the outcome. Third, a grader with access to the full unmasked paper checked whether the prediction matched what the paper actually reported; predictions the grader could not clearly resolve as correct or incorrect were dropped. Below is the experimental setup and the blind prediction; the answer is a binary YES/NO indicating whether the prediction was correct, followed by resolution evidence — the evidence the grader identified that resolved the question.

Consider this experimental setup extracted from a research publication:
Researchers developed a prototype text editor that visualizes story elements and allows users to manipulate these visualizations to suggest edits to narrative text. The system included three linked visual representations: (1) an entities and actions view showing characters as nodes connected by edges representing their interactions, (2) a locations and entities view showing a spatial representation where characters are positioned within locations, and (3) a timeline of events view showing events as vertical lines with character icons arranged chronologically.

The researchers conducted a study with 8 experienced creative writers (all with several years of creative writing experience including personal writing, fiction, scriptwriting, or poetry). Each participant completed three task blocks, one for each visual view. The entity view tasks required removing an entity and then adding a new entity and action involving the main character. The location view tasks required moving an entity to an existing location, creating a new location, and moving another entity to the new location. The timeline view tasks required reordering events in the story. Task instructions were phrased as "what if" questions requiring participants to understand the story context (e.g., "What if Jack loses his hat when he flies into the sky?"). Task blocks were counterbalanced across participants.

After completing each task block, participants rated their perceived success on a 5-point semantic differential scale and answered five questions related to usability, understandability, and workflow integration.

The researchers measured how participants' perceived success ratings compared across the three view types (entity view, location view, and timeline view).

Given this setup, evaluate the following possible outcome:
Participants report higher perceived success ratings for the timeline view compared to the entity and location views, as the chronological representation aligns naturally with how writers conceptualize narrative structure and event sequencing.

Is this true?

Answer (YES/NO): NO